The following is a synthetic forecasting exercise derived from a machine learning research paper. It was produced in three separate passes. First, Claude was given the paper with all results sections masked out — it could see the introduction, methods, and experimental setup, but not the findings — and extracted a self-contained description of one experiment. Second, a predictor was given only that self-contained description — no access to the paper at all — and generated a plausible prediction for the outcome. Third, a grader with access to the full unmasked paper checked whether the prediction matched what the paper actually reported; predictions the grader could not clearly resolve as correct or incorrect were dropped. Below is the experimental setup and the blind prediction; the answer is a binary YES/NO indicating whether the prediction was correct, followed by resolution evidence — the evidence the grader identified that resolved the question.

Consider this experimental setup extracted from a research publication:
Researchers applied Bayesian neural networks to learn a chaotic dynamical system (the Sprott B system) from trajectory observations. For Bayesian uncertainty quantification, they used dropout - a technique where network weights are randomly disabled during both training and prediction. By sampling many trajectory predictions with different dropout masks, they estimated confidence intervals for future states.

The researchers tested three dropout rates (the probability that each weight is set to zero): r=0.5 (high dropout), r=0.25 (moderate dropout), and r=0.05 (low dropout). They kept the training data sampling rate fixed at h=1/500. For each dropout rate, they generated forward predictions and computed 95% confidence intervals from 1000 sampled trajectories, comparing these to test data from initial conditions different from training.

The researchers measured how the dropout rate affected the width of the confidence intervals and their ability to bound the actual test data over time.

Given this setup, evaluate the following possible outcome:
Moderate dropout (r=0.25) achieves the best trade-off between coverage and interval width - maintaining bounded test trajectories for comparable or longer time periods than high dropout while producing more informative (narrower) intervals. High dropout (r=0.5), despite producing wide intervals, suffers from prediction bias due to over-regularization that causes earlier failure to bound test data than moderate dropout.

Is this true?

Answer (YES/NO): NO